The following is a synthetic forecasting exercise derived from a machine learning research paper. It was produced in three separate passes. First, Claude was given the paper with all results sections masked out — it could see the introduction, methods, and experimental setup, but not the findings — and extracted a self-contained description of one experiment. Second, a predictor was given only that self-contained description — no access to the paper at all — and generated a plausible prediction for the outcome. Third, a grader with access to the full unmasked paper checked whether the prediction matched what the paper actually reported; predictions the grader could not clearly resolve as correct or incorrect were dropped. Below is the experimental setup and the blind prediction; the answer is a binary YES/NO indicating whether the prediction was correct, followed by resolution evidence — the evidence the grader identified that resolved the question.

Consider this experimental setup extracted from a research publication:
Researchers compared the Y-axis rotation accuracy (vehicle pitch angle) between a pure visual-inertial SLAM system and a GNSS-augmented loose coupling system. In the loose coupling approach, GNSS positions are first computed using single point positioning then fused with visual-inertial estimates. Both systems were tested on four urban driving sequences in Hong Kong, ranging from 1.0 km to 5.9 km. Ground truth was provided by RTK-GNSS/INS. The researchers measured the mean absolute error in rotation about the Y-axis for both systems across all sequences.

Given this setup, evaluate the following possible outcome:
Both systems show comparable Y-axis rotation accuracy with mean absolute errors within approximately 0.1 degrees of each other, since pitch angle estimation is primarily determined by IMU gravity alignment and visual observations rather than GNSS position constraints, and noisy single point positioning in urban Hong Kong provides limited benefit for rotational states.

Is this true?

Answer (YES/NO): NO